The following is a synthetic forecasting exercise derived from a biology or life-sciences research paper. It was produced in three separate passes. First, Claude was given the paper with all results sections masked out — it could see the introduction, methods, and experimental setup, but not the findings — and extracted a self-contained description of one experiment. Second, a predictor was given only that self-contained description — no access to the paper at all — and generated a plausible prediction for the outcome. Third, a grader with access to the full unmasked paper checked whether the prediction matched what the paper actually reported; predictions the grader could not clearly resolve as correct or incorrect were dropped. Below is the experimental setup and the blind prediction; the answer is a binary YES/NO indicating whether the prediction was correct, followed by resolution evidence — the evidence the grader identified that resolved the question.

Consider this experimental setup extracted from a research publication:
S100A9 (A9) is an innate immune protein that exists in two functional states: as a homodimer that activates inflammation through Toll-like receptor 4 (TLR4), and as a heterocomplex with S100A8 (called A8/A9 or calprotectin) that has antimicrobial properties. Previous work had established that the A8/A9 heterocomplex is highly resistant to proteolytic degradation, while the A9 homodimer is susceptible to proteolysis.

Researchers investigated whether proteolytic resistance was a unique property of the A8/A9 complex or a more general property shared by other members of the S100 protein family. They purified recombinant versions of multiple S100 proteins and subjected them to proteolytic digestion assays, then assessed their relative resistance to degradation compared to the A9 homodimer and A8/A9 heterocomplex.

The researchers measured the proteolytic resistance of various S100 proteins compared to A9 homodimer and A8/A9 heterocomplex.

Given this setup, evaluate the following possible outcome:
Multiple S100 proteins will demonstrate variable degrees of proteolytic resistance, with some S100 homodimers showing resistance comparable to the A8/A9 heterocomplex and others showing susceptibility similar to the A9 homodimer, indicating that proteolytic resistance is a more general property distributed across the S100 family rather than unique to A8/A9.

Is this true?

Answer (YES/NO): NO